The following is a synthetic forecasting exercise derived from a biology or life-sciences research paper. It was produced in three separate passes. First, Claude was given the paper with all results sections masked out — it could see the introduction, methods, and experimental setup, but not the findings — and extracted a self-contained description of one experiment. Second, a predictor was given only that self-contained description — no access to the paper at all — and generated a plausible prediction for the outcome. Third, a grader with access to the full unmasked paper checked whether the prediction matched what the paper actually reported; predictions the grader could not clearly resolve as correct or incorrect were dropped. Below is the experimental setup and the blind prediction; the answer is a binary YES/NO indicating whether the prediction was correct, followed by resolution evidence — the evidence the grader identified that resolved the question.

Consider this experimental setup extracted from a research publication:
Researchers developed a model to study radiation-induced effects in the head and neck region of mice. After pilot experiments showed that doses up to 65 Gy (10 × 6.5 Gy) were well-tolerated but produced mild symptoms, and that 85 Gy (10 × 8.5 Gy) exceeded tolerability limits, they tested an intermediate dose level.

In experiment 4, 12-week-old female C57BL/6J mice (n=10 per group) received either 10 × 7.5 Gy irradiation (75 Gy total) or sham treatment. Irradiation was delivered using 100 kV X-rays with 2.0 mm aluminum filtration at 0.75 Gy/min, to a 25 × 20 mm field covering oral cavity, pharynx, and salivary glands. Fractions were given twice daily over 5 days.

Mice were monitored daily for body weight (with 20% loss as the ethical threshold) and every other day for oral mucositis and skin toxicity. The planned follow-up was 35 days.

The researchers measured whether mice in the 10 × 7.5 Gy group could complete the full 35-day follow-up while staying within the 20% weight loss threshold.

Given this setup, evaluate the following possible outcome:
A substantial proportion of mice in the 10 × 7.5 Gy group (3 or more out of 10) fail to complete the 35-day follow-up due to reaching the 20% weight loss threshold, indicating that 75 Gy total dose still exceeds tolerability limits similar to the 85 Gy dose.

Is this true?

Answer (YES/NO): NO